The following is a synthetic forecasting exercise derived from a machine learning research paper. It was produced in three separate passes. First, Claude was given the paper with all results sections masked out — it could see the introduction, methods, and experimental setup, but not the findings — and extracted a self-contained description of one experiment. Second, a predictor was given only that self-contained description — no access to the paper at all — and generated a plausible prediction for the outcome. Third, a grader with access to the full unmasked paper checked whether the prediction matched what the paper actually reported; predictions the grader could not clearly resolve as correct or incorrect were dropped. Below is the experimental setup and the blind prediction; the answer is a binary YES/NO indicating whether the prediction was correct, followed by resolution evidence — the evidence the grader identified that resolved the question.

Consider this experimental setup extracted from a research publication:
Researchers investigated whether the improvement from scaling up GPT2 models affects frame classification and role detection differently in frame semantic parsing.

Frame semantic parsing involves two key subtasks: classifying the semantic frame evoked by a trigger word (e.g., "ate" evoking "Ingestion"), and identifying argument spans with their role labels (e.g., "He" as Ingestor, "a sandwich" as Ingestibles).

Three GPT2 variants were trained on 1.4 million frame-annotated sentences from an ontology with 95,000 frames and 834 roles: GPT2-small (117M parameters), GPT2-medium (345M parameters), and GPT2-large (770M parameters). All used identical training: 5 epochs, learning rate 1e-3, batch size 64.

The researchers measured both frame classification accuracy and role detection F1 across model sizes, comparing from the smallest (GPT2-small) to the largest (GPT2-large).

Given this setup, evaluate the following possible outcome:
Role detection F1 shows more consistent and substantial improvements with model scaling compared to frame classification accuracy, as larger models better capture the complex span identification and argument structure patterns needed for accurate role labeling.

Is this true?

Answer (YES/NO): YES